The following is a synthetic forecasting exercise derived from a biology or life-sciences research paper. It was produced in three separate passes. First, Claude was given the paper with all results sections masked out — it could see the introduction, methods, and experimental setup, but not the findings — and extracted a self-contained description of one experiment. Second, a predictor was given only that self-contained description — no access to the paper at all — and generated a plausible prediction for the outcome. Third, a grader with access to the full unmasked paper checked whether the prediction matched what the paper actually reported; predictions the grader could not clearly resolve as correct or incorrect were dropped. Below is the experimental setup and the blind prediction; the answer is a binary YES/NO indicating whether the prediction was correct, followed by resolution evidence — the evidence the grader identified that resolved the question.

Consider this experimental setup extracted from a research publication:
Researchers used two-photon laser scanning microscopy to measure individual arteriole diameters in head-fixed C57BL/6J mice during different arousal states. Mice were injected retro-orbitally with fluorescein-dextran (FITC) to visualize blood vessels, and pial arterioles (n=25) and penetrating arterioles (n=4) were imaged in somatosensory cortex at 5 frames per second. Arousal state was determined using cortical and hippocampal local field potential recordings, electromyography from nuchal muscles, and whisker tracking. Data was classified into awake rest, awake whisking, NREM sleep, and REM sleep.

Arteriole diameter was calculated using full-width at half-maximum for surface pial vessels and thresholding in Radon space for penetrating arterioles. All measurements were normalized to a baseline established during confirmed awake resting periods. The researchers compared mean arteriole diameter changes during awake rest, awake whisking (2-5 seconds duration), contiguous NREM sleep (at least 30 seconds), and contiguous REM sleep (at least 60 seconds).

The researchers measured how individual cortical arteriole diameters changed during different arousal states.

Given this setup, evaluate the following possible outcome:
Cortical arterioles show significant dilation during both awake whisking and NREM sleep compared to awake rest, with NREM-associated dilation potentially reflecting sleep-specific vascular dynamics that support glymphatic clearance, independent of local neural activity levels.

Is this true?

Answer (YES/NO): NO